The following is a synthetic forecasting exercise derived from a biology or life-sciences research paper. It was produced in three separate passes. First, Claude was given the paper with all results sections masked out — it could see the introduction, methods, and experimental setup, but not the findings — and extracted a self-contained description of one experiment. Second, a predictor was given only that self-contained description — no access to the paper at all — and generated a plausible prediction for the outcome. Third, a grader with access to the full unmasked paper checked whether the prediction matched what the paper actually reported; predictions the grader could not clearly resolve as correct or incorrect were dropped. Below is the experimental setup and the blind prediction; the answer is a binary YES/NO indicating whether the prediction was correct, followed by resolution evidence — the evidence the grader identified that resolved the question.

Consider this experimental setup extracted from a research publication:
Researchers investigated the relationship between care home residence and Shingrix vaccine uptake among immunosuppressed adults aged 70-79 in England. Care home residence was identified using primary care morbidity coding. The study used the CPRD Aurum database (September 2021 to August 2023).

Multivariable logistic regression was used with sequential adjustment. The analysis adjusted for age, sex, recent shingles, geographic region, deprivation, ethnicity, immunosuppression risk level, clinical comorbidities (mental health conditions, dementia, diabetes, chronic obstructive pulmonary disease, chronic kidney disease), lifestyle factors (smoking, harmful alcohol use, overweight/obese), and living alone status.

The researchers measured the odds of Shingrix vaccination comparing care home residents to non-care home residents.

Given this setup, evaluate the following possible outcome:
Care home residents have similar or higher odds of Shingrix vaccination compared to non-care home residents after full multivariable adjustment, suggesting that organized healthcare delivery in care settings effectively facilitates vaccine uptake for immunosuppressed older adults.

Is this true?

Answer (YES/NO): NO